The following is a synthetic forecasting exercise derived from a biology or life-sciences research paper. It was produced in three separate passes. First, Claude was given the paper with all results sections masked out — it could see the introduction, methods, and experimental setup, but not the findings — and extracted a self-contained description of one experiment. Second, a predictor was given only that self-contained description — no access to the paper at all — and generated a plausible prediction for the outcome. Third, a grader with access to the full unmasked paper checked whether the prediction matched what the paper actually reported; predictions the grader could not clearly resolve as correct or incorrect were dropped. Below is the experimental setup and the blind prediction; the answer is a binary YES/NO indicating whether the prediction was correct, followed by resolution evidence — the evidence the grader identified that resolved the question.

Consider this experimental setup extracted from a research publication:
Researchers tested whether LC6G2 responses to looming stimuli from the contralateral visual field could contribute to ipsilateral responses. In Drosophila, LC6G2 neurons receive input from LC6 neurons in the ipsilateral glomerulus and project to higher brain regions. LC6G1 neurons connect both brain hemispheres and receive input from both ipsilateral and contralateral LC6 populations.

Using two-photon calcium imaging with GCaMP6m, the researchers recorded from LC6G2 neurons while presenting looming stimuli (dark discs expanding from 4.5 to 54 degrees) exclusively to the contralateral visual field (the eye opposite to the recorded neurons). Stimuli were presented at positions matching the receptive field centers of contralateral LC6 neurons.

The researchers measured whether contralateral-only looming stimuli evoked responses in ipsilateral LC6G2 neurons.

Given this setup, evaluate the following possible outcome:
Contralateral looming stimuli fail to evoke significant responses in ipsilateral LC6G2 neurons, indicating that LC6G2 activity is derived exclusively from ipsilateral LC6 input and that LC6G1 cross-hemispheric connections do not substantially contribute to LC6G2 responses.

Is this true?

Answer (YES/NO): NO